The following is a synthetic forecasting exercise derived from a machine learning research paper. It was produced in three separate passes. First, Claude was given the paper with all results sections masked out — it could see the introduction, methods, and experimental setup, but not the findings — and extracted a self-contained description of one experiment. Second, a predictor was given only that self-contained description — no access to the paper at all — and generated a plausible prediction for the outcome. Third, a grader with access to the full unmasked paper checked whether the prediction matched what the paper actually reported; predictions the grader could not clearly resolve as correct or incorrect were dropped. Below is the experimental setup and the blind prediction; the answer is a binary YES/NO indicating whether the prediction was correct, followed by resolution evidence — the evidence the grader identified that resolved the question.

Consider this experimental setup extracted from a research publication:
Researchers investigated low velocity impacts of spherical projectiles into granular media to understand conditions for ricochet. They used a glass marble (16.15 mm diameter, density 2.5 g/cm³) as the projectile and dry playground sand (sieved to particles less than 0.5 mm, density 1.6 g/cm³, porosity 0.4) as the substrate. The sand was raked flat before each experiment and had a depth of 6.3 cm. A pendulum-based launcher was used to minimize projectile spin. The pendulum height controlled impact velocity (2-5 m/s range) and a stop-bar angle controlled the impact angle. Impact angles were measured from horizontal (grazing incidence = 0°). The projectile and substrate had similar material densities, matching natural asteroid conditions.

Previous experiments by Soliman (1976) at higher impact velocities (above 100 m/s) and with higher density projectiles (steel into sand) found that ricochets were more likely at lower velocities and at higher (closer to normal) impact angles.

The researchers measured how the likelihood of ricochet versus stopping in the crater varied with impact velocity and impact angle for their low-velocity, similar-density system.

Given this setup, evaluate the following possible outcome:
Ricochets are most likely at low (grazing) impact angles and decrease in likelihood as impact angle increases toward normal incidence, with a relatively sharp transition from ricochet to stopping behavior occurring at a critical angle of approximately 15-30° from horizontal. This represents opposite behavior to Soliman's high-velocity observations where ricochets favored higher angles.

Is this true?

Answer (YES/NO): NO